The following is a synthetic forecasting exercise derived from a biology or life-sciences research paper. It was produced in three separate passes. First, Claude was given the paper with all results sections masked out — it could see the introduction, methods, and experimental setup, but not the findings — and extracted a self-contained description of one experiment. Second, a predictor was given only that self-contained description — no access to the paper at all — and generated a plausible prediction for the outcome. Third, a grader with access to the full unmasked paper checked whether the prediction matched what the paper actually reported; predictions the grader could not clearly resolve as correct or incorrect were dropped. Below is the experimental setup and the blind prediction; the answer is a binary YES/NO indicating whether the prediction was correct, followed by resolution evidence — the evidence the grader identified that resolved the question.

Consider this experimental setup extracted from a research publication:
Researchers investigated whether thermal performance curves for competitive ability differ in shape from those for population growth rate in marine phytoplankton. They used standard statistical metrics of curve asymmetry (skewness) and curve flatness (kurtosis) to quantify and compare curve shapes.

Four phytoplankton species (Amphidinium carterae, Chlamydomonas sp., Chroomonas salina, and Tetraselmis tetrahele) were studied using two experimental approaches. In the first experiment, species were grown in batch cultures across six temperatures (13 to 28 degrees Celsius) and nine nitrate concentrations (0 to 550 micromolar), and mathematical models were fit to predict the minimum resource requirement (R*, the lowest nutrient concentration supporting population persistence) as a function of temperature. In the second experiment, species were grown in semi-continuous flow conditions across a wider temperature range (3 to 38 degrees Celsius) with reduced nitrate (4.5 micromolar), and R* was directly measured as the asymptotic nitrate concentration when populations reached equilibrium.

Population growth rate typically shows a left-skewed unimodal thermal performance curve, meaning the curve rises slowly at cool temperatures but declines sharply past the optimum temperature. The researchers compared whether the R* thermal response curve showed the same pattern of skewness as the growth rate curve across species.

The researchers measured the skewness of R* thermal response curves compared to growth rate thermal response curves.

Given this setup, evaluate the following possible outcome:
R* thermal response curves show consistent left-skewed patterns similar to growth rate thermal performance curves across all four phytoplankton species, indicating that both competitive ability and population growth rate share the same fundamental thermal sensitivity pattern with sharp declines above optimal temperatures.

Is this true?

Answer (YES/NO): NO